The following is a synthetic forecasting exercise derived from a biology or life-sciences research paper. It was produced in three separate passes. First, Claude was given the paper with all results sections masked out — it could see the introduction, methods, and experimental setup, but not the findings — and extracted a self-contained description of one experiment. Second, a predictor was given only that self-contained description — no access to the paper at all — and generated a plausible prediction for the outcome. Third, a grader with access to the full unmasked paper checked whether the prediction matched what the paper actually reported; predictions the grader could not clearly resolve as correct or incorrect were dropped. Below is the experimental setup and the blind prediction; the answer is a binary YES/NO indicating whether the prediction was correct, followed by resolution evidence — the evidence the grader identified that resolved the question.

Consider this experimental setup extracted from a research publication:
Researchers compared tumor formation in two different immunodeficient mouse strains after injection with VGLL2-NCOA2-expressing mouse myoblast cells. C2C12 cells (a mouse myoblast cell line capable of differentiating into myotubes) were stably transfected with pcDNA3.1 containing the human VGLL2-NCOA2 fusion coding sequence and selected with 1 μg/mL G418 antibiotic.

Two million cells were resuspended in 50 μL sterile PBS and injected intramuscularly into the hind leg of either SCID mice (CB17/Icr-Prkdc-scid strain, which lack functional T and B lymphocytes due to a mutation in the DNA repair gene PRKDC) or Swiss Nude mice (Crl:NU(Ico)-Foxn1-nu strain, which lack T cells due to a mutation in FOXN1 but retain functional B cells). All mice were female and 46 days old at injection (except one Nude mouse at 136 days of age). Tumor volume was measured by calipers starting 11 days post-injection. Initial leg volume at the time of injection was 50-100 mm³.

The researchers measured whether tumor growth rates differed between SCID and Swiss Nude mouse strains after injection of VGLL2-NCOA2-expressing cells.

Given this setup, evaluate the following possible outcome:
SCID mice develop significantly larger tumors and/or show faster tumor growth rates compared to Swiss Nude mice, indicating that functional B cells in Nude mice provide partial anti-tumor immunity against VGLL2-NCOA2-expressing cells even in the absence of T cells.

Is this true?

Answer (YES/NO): NO